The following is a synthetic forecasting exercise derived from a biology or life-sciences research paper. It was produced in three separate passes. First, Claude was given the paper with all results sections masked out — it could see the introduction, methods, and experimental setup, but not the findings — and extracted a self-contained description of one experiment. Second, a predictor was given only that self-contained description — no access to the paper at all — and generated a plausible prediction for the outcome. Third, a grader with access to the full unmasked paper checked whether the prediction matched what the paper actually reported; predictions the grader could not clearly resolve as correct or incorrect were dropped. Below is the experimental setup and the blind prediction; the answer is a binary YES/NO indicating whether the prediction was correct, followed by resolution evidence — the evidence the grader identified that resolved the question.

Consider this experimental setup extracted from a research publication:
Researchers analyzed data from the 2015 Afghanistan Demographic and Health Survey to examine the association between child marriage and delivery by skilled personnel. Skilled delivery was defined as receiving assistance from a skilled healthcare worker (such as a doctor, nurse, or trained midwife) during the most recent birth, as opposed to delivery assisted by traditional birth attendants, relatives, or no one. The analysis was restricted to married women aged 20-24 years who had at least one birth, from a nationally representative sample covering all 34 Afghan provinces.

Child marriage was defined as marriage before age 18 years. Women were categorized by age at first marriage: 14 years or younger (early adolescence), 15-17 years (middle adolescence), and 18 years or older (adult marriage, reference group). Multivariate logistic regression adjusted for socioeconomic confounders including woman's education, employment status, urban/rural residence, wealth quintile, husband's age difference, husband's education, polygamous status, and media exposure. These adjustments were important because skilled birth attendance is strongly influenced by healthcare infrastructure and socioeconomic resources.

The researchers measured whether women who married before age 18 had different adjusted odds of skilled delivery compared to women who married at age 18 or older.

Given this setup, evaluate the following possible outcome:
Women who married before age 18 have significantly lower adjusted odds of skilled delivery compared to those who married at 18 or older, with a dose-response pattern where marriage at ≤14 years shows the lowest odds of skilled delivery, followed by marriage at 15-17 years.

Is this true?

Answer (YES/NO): YES